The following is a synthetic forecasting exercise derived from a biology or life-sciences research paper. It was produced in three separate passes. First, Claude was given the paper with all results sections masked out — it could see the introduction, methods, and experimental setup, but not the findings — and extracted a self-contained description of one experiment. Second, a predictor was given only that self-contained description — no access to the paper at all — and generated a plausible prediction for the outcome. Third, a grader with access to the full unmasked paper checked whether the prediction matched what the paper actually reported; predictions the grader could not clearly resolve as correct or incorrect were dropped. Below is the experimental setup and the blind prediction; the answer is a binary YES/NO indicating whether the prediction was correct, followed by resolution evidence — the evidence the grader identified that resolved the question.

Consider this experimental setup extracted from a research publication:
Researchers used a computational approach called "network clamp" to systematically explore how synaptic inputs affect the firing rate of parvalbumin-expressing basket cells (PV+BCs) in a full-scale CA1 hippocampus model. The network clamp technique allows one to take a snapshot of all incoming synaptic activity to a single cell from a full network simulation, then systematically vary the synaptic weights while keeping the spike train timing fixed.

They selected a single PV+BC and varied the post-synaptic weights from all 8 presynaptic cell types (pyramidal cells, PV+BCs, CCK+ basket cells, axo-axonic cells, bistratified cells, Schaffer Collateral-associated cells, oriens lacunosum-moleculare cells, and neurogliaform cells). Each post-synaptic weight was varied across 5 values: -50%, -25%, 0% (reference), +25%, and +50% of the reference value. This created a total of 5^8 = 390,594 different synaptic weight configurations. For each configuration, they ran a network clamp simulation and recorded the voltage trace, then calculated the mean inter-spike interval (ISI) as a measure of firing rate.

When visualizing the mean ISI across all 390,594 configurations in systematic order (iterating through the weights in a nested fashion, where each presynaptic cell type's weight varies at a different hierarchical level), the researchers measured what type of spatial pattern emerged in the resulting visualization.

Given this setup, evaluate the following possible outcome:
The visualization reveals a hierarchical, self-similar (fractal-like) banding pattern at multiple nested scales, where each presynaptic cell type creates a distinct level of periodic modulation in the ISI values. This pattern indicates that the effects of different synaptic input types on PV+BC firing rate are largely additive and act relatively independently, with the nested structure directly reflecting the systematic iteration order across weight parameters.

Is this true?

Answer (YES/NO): NO